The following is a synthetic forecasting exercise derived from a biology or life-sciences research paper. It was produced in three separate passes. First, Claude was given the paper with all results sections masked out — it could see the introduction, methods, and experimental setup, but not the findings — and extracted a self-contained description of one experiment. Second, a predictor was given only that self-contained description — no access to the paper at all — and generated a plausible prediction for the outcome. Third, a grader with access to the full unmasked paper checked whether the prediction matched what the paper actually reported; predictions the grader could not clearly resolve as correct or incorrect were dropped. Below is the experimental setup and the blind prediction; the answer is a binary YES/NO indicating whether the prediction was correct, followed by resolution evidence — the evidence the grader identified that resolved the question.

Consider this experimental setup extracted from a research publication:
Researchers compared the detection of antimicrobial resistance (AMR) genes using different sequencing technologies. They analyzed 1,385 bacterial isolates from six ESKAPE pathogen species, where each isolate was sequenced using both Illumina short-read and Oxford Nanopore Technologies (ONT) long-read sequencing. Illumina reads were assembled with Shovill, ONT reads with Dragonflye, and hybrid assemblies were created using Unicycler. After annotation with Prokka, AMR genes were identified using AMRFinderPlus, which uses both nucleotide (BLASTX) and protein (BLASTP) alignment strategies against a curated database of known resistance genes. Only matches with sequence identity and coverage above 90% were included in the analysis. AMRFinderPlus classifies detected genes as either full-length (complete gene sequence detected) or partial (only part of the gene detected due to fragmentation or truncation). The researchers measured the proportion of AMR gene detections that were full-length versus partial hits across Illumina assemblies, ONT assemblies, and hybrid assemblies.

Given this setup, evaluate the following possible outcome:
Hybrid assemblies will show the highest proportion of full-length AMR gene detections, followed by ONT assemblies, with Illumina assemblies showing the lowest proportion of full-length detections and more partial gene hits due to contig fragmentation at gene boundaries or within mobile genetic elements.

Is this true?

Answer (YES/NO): NO